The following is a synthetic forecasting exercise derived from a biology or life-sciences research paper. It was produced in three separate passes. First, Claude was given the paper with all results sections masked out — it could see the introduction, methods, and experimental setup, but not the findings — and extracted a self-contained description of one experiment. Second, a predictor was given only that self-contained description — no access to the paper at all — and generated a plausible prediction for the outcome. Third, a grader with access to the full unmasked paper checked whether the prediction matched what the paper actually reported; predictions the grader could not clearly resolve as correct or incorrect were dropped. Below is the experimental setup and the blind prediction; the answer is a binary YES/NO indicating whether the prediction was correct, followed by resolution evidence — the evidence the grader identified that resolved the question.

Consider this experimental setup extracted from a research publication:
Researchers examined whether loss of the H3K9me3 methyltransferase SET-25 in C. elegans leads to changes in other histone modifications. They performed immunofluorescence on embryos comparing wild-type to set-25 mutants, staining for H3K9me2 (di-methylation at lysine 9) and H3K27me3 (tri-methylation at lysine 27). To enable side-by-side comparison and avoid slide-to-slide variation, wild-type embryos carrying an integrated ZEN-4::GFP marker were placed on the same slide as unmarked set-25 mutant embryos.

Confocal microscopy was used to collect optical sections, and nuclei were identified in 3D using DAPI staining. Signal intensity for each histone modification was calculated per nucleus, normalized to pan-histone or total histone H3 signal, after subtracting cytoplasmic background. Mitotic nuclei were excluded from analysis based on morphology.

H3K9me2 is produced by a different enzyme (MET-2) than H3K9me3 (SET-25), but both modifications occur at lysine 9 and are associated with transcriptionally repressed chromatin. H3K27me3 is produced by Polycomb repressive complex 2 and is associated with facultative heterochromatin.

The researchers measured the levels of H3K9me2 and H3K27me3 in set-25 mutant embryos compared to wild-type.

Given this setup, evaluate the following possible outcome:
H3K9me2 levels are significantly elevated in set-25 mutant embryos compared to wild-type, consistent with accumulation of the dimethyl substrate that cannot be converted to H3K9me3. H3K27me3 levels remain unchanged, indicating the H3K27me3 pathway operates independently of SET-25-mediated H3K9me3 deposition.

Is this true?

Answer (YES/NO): NO